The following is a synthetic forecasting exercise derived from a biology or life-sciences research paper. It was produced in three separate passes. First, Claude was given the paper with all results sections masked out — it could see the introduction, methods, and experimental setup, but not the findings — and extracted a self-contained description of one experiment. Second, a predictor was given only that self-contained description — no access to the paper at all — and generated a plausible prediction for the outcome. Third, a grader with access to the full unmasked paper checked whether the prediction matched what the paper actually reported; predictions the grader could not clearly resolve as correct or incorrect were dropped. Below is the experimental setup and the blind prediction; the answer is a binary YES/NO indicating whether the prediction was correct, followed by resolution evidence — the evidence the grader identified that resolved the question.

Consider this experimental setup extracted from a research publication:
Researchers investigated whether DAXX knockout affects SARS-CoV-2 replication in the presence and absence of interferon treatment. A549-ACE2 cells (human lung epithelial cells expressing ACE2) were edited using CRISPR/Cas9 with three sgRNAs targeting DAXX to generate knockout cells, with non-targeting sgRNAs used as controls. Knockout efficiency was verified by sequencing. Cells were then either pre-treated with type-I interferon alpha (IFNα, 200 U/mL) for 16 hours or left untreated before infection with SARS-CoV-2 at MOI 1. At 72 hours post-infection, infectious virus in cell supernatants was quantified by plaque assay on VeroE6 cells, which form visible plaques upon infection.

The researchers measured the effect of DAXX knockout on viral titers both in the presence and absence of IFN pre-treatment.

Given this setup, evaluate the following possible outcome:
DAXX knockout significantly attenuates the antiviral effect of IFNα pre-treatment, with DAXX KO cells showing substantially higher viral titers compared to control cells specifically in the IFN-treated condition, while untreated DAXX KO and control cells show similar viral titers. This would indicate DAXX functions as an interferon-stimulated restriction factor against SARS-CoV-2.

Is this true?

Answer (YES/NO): NO